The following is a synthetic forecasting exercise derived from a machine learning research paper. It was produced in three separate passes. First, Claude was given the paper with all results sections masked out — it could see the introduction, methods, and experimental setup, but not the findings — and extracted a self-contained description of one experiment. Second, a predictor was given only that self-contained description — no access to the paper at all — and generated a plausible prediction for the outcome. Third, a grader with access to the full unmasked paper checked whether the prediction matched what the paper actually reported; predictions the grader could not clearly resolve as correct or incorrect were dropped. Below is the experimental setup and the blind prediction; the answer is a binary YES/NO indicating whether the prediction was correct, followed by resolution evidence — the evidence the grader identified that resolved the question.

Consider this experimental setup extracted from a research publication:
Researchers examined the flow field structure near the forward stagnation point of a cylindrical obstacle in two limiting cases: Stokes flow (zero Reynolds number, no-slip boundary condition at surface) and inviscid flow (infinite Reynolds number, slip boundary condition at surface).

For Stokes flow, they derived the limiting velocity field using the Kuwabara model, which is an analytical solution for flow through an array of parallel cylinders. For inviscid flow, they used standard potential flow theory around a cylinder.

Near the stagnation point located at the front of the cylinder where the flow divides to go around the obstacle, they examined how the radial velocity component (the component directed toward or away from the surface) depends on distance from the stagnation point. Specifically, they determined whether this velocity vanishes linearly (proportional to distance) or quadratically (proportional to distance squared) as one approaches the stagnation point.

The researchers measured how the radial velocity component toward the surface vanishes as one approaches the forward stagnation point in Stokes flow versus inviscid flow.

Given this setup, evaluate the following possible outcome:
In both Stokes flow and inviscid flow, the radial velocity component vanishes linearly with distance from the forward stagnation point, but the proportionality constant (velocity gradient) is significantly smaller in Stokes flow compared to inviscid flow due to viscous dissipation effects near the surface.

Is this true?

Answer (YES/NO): NO